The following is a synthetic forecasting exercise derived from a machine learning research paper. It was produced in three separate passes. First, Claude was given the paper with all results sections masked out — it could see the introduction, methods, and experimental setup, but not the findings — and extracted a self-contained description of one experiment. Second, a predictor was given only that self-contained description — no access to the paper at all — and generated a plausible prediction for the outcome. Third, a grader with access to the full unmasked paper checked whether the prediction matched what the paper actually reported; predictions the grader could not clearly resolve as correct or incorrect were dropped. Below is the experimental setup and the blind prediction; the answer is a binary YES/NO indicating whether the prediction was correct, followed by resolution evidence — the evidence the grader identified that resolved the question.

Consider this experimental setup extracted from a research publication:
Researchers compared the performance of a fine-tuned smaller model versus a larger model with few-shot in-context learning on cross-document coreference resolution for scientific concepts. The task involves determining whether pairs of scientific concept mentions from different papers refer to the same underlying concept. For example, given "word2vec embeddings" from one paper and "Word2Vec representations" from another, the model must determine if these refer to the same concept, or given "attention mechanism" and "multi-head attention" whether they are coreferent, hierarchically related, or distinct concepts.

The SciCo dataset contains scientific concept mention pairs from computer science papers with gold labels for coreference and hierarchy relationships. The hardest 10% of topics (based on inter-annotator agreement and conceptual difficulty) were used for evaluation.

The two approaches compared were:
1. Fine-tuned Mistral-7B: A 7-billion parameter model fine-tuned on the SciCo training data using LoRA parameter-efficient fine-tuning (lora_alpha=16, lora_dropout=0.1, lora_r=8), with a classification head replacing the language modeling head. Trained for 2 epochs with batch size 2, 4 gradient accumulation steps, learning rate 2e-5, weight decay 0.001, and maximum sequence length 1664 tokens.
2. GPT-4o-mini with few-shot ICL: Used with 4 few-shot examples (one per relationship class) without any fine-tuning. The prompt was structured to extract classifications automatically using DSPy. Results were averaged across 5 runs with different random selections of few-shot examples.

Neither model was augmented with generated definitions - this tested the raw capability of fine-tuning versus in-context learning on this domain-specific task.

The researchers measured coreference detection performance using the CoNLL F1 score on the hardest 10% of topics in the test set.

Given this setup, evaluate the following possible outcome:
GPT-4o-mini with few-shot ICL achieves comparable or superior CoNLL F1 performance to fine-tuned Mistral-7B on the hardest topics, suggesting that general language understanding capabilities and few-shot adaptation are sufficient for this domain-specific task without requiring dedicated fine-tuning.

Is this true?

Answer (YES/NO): NO